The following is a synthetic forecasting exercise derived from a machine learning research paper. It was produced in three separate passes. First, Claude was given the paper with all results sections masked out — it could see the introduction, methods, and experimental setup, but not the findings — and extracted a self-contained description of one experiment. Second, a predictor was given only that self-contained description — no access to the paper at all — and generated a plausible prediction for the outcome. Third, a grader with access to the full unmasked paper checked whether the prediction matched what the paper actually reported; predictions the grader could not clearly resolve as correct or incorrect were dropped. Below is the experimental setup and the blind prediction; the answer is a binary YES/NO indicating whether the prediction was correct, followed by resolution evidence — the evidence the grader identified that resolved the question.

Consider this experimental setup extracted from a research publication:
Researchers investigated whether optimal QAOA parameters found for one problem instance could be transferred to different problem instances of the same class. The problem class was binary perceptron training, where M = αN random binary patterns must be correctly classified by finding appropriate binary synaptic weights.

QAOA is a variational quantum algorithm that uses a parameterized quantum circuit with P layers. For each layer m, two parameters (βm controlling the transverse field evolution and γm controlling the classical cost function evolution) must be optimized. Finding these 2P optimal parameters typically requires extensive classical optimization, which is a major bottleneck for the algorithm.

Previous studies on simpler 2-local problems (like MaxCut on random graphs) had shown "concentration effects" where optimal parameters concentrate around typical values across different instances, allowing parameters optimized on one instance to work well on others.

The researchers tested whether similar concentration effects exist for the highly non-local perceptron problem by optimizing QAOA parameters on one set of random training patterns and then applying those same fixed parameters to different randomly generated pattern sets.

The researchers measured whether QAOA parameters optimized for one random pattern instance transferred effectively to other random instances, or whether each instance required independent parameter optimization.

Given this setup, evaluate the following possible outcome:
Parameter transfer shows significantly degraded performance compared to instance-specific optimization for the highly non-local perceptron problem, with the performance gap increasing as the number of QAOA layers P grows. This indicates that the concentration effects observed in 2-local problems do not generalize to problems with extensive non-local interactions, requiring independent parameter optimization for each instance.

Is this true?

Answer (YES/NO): NO